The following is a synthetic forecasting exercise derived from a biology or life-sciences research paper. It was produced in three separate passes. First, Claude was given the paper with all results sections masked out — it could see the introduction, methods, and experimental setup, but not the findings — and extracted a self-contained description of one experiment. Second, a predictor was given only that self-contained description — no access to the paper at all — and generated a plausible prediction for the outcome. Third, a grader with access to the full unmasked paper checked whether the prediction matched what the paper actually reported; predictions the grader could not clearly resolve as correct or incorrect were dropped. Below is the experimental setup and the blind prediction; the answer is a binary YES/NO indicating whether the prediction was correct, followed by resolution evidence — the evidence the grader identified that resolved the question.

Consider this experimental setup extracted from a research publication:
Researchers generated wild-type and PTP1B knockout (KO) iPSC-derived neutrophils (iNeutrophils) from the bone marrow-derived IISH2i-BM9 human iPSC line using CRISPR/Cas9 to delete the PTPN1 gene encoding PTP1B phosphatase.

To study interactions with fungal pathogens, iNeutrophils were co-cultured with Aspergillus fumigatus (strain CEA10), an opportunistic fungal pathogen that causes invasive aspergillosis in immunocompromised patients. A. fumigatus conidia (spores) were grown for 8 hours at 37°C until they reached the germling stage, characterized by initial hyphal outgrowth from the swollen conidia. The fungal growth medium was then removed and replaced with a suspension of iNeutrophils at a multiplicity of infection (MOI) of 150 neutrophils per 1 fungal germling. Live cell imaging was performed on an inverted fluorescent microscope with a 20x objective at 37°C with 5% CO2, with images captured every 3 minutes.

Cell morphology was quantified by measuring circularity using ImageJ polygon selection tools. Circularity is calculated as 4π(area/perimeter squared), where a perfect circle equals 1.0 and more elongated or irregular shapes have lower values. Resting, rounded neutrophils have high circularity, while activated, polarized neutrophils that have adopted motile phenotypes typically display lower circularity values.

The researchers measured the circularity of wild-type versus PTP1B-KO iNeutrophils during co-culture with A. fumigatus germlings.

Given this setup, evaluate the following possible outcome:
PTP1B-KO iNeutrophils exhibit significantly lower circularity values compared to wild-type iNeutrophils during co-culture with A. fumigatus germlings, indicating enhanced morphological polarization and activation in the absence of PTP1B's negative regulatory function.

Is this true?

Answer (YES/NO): YES